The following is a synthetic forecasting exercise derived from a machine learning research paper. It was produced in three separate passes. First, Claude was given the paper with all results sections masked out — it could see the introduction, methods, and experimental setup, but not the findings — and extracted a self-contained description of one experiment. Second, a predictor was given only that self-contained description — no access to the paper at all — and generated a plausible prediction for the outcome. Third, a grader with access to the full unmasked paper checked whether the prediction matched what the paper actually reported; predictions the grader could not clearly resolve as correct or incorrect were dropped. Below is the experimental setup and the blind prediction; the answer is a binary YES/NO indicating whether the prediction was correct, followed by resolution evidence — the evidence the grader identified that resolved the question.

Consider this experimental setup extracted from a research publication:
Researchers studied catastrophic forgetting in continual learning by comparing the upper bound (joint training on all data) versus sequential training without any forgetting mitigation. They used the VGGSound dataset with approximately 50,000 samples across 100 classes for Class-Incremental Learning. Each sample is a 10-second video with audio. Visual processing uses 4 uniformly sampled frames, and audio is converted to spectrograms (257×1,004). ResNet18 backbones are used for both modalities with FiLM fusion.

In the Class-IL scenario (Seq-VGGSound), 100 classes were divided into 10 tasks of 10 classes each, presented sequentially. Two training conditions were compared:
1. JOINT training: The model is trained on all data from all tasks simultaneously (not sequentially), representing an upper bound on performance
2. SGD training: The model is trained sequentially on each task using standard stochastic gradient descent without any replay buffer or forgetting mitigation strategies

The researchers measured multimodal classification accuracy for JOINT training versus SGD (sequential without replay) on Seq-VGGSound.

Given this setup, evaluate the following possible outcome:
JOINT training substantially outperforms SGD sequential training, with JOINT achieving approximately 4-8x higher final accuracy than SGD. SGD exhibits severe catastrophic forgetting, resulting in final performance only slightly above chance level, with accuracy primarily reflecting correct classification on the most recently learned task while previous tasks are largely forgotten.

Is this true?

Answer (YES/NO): YES